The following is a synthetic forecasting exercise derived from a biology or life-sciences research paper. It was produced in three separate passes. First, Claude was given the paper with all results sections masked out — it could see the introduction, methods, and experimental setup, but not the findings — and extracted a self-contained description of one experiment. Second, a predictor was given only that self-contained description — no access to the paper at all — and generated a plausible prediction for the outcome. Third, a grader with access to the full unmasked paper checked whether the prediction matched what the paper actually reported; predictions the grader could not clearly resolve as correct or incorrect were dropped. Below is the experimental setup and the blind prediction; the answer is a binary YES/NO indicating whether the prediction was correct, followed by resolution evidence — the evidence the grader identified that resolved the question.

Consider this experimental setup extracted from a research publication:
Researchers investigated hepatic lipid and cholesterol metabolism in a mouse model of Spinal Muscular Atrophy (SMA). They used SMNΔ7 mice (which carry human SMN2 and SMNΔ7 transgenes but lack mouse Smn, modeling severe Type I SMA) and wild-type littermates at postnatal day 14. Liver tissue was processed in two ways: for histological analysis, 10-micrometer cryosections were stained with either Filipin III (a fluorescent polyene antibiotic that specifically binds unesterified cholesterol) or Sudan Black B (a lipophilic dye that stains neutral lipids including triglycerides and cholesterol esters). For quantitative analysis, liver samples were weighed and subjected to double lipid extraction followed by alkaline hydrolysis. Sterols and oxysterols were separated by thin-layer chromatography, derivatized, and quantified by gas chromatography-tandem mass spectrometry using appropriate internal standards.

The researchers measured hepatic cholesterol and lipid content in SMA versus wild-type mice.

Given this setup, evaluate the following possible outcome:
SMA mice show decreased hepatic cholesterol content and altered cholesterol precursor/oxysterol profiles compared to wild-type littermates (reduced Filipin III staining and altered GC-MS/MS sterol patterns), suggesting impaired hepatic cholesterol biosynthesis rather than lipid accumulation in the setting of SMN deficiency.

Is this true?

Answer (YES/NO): NO